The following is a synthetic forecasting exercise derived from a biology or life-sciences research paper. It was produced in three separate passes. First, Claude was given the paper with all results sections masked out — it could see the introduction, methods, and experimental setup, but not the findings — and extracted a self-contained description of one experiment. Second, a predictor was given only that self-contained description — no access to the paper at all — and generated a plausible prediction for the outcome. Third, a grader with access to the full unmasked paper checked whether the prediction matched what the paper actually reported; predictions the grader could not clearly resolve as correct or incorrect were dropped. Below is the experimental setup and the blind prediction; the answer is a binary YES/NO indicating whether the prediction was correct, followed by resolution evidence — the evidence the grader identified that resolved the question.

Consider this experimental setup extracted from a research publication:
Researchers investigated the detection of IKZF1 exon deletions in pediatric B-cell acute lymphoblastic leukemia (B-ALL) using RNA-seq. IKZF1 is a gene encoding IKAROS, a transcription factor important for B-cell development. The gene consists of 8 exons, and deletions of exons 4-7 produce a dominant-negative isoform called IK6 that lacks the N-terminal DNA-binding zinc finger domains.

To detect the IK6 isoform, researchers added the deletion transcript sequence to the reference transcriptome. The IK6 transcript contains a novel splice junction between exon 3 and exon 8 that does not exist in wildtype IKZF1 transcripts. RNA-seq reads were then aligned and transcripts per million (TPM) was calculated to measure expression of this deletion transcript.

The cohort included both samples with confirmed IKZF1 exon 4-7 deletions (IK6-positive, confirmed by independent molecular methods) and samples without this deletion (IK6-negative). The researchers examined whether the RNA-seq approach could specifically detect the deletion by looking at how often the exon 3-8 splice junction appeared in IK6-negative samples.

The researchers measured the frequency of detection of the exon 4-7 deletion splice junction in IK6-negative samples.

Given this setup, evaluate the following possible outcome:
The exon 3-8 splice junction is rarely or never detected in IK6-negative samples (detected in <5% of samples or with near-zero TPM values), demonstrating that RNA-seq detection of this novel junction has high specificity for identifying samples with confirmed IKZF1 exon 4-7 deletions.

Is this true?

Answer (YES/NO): YES